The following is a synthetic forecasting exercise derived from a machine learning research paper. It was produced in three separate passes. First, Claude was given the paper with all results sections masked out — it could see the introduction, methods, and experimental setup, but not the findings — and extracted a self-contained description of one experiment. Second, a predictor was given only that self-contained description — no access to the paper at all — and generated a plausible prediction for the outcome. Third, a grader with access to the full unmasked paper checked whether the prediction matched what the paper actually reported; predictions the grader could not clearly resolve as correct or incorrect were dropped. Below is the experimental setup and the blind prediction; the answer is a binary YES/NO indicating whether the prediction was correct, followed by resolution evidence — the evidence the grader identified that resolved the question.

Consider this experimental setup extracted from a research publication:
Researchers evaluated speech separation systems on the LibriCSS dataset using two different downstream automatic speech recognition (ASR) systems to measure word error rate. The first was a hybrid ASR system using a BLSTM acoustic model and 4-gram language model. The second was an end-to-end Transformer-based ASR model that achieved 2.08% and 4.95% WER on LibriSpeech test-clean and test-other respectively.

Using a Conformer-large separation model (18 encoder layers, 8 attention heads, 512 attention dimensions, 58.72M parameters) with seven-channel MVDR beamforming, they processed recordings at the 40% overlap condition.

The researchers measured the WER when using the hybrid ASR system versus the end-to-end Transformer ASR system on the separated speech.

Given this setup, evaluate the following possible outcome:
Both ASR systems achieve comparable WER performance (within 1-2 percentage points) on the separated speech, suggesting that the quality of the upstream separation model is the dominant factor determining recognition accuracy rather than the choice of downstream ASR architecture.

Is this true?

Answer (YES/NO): NO